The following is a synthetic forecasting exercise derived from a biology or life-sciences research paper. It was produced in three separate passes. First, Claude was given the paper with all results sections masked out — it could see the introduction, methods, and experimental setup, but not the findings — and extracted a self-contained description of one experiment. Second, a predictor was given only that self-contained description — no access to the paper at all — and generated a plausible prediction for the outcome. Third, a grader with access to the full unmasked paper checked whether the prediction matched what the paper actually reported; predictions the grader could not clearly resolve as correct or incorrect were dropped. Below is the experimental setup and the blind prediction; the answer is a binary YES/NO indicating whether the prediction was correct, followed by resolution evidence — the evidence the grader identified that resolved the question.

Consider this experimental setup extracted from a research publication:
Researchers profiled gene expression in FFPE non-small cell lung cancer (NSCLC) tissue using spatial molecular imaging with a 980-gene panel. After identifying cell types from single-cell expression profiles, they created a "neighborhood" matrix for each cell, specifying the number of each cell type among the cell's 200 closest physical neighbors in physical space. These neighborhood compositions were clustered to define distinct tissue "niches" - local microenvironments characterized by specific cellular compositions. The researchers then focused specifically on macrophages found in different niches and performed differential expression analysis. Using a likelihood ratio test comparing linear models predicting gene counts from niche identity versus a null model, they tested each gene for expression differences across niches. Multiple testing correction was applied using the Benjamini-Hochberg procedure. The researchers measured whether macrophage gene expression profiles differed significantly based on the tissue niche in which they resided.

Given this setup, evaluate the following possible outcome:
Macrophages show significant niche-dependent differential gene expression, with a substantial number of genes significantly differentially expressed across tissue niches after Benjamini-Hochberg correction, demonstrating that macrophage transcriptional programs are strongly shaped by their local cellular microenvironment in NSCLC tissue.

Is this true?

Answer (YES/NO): YES